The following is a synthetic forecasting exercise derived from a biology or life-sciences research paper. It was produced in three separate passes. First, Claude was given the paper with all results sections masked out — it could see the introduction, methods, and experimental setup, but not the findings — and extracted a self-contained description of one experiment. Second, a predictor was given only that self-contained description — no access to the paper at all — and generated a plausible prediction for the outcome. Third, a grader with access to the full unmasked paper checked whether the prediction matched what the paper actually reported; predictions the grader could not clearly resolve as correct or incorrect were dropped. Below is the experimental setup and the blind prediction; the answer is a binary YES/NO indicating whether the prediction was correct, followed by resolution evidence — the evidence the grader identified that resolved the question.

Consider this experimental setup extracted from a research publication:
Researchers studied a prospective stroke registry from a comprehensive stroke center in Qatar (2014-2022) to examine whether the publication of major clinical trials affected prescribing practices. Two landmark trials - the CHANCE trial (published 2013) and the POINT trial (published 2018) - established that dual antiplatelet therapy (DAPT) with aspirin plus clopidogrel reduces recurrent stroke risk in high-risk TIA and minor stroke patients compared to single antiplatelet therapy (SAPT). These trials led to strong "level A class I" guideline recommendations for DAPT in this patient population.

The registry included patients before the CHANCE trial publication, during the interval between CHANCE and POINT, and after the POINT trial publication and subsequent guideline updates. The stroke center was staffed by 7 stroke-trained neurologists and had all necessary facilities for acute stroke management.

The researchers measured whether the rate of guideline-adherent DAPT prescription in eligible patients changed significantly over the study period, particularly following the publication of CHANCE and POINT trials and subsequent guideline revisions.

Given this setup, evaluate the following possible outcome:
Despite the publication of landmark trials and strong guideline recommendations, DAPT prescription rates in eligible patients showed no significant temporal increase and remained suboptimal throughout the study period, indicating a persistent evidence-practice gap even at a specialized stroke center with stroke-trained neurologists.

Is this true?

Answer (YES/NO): YES